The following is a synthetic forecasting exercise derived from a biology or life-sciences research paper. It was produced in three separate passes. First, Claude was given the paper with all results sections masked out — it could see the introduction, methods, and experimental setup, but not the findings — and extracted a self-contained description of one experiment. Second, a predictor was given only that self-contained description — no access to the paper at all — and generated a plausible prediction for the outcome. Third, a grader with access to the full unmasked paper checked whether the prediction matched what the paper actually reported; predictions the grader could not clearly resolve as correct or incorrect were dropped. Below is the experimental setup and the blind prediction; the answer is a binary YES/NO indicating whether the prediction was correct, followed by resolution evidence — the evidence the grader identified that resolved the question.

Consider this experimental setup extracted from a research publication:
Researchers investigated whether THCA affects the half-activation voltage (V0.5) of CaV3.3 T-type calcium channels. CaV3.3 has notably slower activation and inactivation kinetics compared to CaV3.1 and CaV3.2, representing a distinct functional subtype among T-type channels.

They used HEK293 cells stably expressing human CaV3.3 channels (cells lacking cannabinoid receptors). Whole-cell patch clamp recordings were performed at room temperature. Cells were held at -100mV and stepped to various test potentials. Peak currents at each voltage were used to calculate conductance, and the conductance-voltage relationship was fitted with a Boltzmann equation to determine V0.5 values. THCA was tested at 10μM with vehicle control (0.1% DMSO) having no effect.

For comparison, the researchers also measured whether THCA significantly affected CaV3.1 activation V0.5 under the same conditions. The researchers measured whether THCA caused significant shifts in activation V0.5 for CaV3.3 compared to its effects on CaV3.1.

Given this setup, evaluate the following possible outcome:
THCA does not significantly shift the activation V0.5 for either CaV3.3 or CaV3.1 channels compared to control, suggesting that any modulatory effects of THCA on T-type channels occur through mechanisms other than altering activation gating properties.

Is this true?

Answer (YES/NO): NO